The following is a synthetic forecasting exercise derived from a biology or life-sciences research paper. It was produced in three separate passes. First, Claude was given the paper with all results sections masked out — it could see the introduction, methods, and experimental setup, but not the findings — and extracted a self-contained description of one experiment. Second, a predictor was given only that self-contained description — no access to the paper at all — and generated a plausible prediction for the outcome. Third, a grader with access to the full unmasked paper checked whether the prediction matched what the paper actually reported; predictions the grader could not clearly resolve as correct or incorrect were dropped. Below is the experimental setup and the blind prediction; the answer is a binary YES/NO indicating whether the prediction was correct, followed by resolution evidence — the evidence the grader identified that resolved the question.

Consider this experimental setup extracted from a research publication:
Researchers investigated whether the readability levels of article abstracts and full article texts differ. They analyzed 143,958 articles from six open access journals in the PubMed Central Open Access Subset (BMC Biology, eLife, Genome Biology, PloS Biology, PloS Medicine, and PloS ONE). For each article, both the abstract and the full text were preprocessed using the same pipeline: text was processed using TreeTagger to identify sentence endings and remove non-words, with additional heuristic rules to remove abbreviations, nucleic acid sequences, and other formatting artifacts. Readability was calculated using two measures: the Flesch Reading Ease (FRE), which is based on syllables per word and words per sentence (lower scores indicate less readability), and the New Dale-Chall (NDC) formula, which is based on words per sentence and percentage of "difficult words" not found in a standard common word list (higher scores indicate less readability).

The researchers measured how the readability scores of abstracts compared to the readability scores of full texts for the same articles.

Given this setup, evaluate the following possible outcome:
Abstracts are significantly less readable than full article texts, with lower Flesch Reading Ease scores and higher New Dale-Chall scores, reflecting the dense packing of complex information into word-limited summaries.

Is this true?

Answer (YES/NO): YES